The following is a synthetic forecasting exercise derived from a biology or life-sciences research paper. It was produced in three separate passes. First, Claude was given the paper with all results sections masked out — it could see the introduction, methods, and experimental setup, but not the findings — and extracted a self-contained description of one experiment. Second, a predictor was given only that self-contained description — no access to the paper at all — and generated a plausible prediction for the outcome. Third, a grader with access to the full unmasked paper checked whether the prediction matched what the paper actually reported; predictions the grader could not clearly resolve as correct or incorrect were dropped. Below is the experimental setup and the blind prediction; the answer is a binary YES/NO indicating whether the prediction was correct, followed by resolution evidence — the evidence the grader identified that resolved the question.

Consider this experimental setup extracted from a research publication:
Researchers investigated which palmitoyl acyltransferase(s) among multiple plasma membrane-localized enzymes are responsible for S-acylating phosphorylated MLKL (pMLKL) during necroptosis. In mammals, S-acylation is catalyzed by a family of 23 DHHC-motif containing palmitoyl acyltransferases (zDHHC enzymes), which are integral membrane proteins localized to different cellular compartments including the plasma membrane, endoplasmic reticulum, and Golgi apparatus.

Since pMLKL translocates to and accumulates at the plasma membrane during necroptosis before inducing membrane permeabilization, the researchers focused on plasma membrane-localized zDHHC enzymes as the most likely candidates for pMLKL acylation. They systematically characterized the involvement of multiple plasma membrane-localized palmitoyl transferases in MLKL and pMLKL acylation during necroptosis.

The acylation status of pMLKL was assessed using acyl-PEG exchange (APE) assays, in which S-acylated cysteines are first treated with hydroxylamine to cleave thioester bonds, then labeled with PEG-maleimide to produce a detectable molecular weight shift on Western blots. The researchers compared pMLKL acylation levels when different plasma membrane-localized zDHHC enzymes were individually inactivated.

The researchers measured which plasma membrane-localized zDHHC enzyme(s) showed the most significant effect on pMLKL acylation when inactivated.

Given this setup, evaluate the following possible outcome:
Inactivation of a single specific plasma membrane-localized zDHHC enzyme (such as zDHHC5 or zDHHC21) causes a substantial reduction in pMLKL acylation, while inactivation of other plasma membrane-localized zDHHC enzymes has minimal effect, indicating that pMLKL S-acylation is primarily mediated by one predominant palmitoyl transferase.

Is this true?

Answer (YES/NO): YES